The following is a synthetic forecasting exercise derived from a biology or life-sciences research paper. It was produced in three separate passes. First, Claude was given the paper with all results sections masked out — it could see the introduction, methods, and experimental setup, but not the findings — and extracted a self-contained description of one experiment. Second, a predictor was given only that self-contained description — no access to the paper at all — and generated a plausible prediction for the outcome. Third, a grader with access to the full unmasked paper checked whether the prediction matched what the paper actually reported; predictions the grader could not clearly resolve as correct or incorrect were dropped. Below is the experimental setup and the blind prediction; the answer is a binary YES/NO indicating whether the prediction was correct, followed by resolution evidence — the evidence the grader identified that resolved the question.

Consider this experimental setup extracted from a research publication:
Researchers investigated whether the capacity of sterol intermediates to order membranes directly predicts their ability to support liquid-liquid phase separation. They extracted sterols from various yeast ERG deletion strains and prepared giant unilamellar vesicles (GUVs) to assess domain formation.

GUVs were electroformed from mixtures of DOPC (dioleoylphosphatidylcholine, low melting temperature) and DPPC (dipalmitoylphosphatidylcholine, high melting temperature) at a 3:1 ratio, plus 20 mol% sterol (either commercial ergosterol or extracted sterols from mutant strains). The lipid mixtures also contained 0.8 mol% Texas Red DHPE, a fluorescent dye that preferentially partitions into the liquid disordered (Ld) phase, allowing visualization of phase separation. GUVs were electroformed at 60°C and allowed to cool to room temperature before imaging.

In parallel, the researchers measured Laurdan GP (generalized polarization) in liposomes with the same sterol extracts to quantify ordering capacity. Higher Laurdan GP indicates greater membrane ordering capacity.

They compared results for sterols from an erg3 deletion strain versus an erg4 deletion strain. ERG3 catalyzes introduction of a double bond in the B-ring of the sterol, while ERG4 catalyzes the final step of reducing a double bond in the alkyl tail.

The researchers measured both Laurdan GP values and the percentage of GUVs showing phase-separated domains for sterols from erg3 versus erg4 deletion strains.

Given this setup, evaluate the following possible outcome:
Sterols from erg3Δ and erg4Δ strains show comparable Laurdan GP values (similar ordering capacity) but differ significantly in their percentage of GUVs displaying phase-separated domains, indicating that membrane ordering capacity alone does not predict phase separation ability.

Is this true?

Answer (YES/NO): NO